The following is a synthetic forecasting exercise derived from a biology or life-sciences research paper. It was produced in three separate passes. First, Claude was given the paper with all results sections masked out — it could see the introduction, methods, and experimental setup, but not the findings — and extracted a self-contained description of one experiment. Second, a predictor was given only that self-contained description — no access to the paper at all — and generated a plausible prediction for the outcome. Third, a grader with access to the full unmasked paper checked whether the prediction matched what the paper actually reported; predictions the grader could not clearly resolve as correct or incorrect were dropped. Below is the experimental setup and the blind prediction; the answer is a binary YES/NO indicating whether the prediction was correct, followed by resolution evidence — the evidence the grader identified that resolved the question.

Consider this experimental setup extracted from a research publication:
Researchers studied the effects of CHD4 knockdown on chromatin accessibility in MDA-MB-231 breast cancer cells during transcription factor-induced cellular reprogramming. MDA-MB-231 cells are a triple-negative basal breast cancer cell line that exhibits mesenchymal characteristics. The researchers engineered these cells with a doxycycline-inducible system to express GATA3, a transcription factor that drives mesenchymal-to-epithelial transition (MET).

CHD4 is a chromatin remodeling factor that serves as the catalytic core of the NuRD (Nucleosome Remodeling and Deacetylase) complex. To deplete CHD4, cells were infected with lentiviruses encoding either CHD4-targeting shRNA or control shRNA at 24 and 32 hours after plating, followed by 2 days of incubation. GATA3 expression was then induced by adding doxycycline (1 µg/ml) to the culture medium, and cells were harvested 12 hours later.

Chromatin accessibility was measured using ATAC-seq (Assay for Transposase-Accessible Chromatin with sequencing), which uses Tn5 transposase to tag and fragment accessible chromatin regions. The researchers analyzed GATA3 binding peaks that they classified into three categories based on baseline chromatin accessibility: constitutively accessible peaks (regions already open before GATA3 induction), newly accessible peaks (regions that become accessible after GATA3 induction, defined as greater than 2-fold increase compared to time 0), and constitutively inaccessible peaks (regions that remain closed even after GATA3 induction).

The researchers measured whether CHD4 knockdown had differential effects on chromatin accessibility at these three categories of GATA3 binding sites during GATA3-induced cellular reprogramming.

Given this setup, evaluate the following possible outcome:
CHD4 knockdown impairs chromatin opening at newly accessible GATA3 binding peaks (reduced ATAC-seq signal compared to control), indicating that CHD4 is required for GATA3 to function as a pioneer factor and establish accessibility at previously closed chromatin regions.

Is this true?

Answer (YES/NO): NO